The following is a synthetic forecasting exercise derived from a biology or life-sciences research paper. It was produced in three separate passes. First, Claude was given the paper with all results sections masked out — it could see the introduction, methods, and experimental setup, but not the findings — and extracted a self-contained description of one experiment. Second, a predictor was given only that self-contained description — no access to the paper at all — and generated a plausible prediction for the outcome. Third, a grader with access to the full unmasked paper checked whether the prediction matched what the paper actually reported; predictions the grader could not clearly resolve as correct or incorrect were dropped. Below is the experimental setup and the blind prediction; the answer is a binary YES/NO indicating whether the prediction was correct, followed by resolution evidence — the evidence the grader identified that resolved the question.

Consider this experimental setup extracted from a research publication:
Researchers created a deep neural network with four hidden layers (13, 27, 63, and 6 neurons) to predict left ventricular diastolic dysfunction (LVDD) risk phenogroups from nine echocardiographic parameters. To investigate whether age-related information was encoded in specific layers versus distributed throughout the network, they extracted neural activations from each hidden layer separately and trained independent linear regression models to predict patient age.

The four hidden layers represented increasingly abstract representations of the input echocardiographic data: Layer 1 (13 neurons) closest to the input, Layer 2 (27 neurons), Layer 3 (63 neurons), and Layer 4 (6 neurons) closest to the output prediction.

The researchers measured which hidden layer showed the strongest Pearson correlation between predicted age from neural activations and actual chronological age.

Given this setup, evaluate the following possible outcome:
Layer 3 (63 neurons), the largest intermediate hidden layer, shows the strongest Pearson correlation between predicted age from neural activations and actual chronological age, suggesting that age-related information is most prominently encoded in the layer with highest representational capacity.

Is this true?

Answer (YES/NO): NO